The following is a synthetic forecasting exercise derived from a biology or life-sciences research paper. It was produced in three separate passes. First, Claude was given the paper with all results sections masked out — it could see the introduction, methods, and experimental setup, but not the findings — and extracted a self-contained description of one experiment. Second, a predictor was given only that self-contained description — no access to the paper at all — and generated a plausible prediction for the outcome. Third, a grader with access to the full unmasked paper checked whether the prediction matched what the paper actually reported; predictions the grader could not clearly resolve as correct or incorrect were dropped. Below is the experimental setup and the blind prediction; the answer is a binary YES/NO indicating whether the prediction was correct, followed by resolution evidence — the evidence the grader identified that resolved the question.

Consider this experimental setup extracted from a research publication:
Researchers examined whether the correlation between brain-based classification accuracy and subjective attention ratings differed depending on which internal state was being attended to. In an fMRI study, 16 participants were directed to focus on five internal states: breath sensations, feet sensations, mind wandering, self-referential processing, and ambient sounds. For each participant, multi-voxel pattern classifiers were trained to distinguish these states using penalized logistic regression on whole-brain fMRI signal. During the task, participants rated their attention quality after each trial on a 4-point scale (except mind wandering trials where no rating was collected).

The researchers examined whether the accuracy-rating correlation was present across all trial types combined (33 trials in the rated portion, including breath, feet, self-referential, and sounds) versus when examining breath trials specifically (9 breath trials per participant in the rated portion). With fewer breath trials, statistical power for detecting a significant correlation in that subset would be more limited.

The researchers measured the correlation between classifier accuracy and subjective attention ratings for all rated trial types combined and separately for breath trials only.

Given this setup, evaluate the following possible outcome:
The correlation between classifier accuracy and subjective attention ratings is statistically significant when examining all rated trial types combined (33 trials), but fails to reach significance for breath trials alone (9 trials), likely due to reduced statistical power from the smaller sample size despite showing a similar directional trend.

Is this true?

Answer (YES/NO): NO